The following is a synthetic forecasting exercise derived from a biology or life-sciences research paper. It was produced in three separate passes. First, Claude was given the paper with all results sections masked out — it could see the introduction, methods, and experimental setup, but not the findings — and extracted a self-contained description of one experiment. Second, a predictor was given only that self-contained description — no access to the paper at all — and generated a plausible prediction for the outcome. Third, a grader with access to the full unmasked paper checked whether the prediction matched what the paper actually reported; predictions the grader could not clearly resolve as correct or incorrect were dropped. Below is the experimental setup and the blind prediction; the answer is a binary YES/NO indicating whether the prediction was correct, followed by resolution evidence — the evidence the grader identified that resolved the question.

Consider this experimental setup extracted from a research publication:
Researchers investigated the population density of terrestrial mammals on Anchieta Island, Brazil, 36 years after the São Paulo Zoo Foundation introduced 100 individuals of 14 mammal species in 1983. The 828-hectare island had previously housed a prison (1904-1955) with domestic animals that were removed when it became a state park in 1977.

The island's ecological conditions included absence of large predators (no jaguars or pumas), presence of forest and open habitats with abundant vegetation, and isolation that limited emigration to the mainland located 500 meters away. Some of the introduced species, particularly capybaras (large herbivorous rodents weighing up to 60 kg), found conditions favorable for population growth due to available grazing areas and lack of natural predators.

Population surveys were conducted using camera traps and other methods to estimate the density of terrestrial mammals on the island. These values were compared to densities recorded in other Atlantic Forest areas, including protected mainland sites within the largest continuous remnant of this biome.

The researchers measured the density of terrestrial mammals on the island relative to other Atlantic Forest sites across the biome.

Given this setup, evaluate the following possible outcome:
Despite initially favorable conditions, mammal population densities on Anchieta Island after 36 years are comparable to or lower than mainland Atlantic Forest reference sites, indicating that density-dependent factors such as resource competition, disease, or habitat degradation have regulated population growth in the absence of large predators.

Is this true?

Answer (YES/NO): NO